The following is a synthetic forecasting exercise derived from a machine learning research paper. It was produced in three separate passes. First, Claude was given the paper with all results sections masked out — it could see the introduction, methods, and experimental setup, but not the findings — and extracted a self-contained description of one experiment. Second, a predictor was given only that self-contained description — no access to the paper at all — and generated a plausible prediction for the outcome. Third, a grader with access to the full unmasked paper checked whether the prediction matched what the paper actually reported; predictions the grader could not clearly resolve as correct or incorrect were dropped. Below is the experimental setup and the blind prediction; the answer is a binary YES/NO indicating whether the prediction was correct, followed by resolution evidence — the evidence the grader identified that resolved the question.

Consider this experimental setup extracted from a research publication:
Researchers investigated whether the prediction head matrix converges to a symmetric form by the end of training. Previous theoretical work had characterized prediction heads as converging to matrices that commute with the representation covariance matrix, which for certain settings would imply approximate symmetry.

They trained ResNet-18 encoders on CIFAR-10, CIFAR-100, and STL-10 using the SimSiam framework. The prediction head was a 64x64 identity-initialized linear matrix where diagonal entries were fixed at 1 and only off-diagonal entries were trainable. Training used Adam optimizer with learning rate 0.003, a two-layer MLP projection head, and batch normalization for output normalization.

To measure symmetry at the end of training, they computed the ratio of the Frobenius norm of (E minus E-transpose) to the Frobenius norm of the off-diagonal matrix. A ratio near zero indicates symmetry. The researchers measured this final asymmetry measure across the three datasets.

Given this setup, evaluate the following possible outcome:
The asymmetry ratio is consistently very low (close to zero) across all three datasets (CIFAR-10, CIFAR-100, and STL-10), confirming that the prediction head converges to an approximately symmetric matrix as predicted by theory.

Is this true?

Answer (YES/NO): NO